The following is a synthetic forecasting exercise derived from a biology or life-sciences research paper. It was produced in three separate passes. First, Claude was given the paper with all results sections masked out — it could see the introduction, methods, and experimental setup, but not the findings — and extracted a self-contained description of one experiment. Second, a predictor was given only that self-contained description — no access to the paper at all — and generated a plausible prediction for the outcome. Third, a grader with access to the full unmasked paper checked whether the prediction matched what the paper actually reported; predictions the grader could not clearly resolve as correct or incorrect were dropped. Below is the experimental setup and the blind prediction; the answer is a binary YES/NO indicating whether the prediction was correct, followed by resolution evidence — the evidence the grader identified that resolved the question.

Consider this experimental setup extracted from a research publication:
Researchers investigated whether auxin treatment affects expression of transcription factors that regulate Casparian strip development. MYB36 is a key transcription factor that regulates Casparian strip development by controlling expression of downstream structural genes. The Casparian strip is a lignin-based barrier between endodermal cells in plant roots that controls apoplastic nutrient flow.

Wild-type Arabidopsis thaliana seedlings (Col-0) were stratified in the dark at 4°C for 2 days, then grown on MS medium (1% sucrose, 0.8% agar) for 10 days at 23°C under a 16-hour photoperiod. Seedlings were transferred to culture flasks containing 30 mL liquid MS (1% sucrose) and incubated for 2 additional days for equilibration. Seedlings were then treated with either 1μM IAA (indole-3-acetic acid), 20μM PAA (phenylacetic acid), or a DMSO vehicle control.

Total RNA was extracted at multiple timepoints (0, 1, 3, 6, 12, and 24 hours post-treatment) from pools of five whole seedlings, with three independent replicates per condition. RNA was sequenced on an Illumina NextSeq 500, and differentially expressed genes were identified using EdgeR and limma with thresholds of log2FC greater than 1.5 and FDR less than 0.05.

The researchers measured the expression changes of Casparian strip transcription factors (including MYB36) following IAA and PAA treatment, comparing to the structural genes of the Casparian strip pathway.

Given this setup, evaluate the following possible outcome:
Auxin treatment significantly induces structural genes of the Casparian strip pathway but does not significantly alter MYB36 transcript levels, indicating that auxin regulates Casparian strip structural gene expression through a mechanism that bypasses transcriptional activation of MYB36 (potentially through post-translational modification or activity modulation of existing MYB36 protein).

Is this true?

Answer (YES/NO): NO